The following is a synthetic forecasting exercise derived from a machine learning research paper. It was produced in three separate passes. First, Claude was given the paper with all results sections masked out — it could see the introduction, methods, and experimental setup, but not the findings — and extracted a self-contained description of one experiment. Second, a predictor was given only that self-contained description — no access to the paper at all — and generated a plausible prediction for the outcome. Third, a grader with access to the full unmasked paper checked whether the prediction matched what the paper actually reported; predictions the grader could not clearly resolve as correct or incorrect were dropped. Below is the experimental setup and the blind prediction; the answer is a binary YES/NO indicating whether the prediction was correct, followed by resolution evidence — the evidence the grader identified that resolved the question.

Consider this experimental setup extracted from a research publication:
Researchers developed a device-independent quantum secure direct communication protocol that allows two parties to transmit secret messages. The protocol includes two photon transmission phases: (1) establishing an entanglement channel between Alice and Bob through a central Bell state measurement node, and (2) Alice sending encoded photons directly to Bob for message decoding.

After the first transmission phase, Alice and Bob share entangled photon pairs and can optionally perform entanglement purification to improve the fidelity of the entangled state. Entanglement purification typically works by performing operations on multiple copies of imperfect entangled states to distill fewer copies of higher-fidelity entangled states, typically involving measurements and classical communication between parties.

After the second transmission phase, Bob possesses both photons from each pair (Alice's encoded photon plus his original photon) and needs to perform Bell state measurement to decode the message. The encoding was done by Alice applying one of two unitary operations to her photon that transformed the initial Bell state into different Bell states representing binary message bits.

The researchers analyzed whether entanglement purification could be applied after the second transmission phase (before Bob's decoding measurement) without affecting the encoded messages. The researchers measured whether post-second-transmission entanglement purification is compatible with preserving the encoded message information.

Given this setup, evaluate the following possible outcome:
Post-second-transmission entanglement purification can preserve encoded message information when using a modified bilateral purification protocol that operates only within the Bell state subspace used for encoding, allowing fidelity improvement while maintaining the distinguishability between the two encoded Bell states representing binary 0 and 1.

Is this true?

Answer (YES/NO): NO